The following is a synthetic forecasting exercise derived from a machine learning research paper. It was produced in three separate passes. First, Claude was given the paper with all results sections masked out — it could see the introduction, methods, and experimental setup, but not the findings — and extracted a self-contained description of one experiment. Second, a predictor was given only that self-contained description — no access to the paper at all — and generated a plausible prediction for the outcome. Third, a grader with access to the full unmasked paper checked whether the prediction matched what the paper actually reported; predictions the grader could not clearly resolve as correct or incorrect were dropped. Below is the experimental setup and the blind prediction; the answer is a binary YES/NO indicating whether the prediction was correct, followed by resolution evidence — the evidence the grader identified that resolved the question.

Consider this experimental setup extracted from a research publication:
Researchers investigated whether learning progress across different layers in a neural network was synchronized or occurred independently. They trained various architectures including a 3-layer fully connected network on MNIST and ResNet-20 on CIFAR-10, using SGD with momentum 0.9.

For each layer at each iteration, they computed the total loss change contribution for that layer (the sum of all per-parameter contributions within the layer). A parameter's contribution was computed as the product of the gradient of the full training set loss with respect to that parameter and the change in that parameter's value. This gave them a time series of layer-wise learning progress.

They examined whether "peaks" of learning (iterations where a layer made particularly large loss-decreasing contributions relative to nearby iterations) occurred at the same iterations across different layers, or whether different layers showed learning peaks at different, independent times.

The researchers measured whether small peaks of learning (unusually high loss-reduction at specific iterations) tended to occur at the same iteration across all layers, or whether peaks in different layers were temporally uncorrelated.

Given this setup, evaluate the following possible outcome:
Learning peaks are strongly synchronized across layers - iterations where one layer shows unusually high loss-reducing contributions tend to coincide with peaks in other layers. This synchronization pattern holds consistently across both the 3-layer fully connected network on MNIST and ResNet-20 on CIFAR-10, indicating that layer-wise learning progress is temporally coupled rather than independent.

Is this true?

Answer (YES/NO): YES